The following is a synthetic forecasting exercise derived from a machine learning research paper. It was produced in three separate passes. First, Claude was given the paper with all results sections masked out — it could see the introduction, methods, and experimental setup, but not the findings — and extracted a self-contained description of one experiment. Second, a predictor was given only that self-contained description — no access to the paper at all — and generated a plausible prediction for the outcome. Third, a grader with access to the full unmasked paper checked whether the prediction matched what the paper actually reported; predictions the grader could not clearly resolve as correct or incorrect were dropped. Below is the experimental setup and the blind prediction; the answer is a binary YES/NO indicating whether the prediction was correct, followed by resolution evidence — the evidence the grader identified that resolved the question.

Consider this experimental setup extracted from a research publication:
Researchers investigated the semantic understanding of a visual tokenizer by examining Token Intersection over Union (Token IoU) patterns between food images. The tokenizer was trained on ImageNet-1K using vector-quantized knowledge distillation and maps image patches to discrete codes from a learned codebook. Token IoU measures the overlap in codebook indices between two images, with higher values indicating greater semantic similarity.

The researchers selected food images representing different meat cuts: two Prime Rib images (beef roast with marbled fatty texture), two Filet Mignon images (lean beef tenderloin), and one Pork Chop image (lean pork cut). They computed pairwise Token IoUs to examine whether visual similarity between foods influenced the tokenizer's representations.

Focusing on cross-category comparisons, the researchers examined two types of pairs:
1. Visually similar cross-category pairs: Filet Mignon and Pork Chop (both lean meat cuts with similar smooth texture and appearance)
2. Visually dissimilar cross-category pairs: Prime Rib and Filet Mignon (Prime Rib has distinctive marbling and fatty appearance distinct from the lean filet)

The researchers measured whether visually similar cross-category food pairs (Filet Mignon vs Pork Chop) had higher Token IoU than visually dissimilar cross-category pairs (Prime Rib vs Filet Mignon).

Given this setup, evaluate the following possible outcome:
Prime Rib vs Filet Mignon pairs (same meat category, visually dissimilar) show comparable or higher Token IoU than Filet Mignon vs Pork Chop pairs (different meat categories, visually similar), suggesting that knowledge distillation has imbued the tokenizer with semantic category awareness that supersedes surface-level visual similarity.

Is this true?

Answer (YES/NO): NO